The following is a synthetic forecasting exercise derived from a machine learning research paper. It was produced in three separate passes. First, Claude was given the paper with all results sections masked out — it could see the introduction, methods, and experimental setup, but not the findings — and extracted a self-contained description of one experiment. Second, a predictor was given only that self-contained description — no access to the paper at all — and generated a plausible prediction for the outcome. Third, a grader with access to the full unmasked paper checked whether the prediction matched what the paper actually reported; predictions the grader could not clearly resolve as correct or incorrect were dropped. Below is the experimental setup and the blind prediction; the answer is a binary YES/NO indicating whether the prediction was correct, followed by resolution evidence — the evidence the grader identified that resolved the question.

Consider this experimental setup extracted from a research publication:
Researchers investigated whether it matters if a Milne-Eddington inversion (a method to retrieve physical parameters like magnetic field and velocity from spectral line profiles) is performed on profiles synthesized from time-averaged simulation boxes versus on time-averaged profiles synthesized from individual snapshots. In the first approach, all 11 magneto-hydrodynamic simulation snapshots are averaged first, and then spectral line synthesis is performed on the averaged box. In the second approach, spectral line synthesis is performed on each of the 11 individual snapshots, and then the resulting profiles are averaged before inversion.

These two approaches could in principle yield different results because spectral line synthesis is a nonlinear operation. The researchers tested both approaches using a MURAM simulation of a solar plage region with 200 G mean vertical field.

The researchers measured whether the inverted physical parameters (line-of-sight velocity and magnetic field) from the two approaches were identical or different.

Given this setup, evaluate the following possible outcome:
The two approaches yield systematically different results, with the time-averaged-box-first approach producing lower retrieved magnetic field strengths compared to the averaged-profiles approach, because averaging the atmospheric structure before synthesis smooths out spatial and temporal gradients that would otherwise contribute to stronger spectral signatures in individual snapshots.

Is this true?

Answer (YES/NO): NO